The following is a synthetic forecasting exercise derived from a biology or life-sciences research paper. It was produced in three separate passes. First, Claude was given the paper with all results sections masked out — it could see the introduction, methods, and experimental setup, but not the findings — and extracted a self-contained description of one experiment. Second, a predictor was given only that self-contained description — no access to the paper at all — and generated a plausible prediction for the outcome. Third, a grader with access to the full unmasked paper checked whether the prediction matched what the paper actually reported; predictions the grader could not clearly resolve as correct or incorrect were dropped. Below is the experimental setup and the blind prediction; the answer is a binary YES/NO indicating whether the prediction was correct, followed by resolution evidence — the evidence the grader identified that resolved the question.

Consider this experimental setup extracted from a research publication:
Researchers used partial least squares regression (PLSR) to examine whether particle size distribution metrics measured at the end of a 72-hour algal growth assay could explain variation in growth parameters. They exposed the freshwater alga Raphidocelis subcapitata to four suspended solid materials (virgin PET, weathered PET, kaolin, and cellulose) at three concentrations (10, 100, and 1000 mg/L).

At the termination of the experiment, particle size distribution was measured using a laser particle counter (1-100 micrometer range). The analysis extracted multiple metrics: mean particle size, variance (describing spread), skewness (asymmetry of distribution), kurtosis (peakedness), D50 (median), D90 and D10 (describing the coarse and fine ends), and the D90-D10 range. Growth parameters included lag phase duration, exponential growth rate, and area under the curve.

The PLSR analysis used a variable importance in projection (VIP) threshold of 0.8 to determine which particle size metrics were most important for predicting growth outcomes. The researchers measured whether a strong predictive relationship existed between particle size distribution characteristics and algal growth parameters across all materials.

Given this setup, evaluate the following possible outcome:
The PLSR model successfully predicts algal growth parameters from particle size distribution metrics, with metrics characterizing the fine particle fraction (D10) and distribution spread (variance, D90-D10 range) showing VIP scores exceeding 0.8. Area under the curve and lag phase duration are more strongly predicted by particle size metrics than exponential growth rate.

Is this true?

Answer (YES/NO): NO